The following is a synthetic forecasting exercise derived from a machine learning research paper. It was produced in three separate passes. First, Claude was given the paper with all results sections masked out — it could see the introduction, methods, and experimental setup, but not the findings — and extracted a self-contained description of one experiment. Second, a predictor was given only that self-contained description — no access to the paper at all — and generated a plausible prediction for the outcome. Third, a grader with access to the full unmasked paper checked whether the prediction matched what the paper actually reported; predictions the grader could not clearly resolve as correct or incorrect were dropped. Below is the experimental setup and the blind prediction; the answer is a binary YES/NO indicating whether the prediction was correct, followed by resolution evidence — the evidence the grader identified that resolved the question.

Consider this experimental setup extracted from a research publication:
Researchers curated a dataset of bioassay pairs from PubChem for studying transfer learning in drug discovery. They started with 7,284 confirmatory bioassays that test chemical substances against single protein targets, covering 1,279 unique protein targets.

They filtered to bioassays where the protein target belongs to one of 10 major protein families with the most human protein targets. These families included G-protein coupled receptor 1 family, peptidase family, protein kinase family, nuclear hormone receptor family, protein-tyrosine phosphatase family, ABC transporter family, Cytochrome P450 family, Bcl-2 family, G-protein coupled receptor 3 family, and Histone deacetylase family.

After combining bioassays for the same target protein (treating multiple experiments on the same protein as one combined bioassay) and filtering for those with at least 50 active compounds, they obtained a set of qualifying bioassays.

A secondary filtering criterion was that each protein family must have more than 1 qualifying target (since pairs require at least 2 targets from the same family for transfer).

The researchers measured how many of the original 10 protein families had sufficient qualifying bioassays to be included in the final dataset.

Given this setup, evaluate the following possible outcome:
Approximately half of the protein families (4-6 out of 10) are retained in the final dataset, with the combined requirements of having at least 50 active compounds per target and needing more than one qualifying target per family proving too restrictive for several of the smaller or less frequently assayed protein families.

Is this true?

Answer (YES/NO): NO